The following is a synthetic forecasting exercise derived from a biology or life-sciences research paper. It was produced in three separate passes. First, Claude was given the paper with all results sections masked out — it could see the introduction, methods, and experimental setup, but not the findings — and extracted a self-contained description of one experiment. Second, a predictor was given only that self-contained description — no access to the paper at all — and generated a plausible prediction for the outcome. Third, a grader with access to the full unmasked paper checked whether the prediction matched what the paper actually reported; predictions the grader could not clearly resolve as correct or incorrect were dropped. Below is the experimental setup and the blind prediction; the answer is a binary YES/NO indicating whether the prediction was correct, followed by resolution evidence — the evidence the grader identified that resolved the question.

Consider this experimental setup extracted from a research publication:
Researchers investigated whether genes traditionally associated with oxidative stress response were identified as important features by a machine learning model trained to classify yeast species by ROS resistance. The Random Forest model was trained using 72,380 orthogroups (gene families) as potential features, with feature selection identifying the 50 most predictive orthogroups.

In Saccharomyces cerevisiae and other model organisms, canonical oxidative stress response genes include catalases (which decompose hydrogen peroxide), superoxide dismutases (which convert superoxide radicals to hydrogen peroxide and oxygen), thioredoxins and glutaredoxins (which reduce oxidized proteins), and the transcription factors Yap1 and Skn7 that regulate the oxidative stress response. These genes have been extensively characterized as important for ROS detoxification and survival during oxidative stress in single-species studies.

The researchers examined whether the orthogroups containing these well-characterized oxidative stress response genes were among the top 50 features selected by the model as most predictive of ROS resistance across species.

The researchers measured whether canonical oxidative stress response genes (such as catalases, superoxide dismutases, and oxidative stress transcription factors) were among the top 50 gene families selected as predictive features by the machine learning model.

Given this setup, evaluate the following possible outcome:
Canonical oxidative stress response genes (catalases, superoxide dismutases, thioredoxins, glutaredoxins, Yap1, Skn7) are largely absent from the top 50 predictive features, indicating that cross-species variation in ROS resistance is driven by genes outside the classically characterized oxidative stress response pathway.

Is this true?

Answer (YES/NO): YES